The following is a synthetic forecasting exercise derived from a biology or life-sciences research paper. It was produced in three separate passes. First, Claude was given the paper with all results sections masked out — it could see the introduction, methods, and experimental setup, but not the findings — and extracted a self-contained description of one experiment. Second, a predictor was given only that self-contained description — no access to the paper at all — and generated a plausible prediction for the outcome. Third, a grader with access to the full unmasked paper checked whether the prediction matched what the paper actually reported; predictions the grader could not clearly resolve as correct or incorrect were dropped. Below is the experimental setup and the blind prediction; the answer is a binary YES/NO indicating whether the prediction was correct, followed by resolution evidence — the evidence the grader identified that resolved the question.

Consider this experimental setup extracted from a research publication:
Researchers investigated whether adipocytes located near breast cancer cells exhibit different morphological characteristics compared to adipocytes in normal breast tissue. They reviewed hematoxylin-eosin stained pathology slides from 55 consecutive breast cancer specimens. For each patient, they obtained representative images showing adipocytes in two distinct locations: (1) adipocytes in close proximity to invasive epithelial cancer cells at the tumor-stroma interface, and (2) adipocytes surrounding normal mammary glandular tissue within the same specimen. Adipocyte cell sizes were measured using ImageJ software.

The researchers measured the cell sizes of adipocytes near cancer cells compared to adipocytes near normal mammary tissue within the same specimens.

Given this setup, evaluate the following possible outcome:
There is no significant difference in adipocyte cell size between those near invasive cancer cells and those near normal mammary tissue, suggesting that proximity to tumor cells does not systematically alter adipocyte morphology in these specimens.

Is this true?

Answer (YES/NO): NO